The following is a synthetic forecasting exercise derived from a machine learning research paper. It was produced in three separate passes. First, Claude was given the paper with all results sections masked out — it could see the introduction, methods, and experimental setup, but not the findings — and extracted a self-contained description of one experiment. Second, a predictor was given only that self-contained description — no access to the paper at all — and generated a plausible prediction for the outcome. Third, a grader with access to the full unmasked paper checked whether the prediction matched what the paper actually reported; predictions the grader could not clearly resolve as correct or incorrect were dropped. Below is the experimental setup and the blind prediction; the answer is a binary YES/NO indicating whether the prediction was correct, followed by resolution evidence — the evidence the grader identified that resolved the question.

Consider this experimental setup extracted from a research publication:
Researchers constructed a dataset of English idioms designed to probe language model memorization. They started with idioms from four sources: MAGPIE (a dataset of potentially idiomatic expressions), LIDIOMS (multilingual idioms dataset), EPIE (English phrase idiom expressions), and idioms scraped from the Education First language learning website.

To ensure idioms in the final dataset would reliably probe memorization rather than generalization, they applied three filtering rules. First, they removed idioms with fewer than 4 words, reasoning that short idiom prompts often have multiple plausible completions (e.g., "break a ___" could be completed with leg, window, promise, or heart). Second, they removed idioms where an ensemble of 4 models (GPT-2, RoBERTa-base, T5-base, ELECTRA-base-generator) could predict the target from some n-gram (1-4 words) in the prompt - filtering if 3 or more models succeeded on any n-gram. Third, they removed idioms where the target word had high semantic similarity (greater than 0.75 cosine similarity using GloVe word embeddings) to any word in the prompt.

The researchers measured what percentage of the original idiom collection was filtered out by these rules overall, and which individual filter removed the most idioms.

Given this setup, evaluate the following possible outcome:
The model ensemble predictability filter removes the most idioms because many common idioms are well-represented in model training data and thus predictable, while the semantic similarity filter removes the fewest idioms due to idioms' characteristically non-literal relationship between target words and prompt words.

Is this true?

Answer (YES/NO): NO